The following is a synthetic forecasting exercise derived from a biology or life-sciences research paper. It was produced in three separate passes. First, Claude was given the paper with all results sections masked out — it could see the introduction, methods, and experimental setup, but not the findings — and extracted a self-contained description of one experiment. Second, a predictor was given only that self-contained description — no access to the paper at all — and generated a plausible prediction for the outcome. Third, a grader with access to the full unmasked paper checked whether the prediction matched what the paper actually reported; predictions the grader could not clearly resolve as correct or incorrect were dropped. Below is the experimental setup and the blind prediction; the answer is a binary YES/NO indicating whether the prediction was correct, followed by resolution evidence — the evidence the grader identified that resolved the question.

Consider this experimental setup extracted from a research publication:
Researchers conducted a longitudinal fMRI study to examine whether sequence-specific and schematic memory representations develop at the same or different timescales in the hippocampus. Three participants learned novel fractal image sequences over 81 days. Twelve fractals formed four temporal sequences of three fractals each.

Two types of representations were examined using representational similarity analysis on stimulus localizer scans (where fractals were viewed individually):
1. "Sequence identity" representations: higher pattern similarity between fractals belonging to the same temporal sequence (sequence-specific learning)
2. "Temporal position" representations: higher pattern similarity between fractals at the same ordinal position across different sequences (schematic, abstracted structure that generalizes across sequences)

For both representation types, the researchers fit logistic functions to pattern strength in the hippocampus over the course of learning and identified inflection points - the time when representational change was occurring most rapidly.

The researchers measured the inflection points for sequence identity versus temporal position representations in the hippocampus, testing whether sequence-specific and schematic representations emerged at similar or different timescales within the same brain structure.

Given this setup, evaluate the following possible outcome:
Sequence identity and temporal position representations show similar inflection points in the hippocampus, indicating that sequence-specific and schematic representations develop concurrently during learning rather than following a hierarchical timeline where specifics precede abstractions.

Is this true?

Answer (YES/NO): NO